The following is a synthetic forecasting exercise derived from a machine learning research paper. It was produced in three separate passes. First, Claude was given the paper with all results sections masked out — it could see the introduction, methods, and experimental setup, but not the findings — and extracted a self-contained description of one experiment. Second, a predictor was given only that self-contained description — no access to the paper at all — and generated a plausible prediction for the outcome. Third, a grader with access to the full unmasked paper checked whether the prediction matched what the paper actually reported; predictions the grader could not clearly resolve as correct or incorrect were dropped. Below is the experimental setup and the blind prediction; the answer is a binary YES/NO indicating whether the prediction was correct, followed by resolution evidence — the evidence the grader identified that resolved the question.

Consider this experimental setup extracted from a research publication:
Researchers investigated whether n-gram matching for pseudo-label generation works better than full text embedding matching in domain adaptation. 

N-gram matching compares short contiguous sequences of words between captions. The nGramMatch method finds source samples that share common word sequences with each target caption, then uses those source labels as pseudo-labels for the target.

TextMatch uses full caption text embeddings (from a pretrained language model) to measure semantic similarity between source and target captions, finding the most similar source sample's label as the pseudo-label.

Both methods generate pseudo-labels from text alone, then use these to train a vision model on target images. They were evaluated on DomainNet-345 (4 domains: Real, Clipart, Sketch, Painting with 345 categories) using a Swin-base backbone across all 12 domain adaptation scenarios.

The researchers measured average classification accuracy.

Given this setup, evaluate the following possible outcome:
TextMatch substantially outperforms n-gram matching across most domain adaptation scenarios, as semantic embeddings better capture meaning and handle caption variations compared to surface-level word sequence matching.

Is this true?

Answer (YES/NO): YES